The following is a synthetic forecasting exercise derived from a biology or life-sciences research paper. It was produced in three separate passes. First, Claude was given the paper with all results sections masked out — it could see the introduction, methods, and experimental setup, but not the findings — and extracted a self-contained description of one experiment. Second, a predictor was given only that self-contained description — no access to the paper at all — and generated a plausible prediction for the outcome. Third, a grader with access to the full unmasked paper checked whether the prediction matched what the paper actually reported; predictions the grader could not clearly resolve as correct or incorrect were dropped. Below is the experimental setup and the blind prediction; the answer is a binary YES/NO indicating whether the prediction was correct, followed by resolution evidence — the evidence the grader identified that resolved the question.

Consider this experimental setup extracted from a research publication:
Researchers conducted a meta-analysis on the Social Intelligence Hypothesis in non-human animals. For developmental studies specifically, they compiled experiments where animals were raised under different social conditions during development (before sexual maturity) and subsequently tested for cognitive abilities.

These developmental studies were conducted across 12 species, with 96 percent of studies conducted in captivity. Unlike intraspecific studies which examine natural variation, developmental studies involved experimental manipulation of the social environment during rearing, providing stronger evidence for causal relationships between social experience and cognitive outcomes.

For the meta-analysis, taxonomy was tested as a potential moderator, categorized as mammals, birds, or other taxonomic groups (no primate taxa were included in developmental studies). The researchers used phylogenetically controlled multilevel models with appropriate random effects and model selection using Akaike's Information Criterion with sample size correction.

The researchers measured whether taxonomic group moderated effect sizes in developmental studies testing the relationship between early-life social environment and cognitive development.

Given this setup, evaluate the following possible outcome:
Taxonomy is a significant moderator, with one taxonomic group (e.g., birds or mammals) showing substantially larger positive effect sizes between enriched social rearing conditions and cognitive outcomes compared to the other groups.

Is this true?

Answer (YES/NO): NO